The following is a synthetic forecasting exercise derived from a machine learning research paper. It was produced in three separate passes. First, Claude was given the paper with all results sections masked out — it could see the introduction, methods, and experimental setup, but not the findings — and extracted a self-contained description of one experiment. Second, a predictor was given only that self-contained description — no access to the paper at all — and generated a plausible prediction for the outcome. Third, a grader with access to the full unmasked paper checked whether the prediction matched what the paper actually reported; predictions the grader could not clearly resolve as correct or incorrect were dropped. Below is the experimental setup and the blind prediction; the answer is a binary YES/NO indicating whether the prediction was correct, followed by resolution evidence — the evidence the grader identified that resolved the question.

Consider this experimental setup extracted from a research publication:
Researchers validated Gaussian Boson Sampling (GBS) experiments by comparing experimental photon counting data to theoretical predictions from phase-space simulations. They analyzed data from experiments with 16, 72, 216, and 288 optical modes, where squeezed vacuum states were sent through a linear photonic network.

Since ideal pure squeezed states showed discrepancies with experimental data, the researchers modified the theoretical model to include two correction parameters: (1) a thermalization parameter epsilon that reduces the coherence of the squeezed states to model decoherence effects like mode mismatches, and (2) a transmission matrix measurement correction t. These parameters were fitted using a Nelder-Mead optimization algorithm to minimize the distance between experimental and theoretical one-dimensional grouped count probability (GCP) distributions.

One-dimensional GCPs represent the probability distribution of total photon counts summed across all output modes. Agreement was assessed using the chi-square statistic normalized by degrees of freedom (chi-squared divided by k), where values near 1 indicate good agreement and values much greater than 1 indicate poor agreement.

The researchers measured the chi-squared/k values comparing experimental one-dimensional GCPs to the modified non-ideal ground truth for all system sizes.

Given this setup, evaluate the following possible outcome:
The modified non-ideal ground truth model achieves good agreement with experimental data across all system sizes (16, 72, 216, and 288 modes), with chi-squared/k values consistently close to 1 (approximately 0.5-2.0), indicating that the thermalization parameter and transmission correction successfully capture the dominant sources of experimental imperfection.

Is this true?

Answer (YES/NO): NO